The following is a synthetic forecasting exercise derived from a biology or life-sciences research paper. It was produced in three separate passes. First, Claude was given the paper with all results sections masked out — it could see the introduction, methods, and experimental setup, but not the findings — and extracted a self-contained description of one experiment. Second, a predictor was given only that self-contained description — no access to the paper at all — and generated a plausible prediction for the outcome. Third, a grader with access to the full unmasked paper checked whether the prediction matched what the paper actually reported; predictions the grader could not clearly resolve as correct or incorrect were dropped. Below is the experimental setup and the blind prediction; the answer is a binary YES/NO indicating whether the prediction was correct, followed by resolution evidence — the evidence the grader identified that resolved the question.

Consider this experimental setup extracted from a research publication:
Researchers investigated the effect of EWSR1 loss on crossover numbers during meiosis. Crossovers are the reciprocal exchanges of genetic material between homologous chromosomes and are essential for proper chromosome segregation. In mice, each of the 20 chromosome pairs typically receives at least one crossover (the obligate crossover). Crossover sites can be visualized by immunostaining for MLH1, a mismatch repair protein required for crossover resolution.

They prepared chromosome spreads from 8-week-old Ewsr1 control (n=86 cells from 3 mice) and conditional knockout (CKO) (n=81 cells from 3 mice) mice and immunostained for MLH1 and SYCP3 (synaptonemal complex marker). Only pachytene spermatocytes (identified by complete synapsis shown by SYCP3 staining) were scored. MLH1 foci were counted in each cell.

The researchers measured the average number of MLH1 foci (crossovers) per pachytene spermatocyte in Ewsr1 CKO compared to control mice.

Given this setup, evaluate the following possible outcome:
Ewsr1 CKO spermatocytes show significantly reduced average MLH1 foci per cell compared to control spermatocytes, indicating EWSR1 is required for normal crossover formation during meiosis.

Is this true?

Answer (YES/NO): YES